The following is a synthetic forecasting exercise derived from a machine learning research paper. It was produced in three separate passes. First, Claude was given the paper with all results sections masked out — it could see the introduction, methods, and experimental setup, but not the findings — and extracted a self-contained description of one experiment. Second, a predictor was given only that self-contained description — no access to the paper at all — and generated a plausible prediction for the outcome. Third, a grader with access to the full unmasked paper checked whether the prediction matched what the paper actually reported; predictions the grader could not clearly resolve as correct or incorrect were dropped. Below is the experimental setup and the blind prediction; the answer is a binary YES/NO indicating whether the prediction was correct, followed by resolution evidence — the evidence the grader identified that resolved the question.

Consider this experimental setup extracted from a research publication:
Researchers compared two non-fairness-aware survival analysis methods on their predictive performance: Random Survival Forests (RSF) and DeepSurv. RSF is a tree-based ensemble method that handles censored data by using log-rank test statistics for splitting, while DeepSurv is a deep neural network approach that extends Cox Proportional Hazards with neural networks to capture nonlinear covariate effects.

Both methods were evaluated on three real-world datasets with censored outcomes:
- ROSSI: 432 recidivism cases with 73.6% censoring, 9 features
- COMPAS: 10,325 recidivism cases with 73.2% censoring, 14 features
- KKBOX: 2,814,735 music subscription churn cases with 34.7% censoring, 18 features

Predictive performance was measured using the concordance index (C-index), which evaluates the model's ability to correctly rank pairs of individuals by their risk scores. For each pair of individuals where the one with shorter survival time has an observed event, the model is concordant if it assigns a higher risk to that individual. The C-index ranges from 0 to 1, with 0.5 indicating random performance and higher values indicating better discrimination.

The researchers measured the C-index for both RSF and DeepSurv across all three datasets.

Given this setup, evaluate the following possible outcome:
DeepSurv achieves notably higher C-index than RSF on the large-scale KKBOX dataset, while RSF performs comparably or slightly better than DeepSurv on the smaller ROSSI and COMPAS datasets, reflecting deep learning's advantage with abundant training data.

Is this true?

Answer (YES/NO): NO